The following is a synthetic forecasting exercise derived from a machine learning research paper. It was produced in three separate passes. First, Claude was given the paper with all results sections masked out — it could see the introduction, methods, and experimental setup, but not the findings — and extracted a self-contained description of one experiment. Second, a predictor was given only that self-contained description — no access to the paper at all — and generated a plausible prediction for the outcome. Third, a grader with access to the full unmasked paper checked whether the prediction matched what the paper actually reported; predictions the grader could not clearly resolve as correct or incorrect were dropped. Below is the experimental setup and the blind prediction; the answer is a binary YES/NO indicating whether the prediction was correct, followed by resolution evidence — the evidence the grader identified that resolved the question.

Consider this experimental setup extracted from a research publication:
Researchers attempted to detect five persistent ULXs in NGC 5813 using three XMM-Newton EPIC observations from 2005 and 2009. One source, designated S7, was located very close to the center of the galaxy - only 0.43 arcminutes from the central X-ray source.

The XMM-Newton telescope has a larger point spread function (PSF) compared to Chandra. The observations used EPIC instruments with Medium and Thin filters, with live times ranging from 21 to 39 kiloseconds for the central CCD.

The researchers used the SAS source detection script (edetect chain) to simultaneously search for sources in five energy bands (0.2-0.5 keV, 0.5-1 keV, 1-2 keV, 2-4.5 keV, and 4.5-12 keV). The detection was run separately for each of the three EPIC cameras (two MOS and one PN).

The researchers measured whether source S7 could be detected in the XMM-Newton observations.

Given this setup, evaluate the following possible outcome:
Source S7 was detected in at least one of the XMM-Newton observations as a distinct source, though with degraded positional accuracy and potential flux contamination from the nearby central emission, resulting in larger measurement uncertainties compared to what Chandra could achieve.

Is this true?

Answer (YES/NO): YES